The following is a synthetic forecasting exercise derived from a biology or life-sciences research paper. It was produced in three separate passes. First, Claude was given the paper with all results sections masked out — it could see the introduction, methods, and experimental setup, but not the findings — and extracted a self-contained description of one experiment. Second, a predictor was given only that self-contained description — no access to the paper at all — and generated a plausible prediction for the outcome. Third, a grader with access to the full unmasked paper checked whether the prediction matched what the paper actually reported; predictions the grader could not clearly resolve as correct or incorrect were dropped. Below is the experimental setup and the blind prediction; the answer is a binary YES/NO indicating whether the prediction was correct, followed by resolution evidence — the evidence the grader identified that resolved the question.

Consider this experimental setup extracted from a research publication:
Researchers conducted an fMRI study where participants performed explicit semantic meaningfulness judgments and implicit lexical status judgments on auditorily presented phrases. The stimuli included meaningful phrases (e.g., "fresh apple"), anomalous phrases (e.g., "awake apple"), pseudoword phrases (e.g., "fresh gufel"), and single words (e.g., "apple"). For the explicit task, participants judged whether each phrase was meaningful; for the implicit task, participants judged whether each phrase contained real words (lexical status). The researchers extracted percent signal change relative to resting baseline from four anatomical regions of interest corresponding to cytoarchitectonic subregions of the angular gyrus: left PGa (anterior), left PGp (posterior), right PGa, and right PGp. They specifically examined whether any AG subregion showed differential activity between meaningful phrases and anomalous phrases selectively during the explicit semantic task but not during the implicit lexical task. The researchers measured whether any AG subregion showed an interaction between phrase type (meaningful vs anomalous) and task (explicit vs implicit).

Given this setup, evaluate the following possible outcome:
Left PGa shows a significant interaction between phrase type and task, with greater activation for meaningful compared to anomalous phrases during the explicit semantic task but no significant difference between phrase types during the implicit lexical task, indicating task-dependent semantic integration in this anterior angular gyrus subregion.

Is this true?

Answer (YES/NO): YES